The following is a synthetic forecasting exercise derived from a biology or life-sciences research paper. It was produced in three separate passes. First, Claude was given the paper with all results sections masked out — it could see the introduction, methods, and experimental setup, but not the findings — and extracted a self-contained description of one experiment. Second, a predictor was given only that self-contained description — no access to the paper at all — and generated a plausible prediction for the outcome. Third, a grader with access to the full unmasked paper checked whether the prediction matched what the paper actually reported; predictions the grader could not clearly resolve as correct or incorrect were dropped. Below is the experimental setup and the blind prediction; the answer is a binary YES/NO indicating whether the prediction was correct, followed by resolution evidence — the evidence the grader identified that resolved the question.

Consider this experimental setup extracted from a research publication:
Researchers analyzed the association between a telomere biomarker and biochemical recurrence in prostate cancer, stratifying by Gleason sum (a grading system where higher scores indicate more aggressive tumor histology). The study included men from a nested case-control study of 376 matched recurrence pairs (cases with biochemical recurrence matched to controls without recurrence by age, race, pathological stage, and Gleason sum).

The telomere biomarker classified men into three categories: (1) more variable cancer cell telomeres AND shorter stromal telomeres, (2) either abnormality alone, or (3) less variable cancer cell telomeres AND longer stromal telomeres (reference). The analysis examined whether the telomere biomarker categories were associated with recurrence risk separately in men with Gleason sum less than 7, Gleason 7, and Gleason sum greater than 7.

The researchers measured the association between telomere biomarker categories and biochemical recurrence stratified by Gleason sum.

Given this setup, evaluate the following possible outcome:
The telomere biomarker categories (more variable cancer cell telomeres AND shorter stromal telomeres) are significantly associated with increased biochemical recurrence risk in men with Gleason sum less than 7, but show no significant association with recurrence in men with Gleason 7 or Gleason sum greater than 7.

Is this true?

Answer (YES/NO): NO